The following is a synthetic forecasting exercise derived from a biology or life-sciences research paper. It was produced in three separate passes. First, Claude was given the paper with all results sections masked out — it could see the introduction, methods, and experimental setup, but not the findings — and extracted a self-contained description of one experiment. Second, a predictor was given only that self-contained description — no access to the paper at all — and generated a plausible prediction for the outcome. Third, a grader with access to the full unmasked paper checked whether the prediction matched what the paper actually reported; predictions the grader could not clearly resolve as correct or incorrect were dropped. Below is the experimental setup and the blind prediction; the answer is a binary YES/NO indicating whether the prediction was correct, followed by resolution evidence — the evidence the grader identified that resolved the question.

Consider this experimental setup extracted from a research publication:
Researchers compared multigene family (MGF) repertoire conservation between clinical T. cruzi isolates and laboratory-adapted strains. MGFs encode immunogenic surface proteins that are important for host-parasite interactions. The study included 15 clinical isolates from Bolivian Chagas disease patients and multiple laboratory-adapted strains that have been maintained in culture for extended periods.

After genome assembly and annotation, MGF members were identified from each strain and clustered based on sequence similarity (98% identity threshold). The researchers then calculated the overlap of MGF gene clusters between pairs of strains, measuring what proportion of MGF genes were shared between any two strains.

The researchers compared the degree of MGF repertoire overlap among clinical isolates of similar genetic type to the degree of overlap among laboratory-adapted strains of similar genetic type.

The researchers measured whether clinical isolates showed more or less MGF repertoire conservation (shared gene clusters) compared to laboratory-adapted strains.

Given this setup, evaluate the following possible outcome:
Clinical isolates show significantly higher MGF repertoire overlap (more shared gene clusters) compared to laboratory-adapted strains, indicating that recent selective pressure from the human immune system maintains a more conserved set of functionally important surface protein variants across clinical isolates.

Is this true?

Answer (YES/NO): YES